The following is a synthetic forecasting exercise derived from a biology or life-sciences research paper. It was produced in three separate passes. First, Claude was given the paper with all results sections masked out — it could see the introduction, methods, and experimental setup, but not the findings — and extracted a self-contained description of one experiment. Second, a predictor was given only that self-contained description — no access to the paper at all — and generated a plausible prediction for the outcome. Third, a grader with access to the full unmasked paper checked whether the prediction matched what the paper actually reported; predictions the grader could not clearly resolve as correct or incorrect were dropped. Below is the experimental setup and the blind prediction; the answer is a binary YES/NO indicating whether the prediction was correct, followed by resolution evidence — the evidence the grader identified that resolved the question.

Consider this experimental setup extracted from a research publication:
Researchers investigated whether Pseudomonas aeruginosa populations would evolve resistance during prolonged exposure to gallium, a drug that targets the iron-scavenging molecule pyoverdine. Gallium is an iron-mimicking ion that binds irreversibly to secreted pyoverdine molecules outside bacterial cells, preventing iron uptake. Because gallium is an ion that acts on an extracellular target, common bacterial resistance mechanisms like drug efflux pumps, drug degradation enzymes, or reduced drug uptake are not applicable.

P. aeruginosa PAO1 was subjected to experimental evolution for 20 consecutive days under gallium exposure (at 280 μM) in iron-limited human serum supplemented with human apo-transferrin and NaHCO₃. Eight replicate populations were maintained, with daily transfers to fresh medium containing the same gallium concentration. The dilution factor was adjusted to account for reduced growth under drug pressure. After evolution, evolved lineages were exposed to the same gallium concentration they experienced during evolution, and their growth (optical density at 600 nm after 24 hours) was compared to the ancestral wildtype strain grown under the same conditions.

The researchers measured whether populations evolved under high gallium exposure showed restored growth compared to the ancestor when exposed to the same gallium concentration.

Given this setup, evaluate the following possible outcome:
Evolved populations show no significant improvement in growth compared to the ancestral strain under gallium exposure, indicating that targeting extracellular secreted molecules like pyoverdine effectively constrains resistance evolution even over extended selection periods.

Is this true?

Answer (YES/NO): NO